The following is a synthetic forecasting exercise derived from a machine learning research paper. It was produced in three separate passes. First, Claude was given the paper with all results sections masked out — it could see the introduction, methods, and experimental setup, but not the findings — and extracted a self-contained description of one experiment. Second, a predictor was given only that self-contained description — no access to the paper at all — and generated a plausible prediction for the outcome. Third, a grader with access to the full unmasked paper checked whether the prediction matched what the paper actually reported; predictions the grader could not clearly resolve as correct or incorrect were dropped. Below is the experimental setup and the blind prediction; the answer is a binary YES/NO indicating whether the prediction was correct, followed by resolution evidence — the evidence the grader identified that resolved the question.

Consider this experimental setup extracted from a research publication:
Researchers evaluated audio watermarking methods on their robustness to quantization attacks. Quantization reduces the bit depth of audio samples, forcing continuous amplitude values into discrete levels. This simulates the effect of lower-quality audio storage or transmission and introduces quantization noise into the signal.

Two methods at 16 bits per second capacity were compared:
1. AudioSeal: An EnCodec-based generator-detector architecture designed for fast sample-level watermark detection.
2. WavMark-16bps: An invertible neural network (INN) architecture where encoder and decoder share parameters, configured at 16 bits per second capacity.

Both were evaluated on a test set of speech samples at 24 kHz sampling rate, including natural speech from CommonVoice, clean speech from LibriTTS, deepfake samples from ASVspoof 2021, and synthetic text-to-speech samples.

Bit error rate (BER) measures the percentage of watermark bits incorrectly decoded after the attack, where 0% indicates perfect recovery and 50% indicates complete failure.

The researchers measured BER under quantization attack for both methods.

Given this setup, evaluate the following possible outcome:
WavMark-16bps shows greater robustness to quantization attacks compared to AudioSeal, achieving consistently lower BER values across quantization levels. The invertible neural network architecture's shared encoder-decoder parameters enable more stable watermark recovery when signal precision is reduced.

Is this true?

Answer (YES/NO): NO